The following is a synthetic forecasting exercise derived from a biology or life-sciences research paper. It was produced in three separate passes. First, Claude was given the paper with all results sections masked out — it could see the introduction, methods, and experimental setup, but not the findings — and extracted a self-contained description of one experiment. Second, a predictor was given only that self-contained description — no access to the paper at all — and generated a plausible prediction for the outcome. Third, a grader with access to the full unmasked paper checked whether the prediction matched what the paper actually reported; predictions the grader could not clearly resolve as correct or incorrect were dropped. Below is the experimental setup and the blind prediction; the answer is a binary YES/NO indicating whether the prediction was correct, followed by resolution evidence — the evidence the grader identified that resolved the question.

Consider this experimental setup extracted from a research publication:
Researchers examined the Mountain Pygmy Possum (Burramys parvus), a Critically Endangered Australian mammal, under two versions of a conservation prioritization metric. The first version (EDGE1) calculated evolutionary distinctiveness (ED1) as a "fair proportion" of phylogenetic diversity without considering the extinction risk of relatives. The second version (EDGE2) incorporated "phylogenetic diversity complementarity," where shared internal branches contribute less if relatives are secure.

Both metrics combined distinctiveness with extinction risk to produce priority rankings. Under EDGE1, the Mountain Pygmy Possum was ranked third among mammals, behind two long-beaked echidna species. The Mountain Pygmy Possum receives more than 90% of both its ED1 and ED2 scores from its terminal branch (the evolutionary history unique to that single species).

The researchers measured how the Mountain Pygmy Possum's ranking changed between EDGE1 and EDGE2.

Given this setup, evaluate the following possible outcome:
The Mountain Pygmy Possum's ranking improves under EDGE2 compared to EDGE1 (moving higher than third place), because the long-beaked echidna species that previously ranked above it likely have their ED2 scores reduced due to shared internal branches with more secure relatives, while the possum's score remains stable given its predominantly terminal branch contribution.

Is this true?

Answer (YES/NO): YES